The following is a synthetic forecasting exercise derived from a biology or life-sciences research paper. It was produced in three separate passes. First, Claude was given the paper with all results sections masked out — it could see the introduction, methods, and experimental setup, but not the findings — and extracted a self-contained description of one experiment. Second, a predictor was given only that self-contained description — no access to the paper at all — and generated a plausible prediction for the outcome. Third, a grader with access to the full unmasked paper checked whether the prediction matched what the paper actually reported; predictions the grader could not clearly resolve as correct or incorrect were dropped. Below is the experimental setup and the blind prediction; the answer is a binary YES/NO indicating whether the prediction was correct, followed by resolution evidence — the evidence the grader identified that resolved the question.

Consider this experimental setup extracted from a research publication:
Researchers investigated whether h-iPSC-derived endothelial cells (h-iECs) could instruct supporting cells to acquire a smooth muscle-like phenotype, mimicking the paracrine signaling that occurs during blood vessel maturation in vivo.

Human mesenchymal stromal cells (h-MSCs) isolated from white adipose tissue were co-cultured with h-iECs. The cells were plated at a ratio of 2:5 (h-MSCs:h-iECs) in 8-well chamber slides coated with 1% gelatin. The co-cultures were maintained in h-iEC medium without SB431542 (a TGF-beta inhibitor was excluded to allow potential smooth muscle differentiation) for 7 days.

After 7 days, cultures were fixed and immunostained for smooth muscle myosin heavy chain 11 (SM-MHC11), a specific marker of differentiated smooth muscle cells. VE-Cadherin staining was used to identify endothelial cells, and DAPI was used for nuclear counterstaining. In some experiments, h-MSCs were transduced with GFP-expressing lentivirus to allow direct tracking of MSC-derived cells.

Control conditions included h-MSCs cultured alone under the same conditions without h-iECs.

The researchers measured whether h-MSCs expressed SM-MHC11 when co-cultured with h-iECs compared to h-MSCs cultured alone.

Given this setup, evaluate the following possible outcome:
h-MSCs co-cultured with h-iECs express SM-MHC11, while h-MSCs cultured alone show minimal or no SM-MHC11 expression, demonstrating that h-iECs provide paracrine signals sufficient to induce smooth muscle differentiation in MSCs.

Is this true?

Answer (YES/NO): YES